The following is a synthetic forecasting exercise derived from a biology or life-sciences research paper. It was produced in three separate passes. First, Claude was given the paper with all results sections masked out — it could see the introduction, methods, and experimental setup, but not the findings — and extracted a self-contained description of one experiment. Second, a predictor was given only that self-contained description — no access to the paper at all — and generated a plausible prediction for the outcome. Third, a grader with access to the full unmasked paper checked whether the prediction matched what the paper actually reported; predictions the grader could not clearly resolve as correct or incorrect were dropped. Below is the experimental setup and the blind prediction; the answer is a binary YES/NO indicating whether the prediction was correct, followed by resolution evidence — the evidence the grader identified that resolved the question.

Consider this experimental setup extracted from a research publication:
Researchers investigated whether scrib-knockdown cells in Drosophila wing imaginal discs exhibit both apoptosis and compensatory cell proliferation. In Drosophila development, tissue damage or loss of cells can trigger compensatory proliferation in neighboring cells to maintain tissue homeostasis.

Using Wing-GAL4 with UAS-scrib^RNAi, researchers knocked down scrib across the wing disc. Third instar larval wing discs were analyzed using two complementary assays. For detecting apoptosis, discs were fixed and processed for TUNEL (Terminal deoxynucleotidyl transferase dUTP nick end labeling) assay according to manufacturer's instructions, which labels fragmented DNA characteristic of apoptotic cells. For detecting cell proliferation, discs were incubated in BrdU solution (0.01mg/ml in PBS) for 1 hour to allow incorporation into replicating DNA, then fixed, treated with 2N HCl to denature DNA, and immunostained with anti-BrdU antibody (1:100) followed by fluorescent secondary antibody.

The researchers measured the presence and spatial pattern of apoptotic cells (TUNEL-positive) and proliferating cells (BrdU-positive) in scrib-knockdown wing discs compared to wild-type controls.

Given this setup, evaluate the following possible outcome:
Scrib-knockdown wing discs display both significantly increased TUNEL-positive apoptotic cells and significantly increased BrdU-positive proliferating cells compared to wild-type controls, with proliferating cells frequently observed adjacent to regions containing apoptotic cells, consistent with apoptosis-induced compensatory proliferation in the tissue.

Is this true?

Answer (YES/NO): YES